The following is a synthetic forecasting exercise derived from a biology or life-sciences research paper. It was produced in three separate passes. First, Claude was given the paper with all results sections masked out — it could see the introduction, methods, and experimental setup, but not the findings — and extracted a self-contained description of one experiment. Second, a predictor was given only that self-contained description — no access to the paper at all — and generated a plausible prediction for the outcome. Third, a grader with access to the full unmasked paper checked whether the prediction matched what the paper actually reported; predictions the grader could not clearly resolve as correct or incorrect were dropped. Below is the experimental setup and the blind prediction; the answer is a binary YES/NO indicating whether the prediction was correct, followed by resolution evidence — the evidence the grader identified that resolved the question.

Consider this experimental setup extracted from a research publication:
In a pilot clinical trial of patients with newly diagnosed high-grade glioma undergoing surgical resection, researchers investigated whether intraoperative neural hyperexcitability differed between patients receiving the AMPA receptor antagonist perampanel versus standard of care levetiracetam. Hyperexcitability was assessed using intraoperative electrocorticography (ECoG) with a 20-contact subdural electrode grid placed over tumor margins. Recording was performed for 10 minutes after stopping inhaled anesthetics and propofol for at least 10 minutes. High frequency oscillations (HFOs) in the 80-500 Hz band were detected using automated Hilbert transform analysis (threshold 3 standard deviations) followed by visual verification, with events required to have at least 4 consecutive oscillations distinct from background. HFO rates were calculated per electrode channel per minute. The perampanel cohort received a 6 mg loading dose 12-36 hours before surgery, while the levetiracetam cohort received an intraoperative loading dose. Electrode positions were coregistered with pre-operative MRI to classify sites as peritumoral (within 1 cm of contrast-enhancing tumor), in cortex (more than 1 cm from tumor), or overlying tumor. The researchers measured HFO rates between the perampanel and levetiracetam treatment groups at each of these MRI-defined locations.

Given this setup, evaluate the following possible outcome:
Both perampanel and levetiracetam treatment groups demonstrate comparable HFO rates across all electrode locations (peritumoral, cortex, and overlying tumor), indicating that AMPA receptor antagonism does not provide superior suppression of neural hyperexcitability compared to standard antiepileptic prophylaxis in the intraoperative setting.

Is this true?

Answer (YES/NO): YES